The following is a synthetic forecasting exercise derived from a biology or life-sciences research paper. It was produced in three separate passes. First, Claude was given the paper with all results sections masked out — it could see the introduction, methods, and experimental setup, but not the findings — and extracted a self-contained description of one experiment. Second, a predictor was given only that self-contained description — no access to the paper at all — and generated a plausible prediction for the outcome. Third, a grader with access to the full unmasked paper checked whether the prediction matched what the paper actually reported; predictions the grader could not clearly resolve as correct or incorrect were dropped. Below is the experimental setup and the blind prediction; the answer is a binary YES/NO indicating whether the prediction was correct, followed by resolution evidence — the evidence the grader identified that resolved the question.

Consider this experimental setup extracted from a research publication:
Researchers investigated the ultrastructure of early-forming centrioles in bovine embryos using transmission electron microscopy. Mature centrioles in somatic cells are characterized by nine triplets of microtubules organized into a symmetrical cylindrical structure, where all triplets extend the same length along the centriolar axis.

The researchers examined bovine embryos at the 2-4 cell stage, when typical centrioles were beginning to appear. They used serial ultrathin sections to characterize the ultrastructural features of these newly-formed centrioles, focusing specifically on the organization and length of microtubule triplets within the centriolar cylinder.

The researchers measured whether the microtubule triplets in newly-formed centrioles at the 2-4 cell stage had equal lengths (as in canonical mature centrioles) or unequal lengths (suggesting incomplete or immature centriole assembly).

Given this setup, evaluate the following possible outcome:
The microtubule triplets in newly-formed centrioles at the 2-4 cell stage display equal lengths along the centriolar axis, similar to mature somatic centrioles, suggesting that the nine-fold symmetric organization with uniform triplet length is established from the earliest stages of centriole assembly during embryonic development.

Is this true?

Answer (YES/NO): NO